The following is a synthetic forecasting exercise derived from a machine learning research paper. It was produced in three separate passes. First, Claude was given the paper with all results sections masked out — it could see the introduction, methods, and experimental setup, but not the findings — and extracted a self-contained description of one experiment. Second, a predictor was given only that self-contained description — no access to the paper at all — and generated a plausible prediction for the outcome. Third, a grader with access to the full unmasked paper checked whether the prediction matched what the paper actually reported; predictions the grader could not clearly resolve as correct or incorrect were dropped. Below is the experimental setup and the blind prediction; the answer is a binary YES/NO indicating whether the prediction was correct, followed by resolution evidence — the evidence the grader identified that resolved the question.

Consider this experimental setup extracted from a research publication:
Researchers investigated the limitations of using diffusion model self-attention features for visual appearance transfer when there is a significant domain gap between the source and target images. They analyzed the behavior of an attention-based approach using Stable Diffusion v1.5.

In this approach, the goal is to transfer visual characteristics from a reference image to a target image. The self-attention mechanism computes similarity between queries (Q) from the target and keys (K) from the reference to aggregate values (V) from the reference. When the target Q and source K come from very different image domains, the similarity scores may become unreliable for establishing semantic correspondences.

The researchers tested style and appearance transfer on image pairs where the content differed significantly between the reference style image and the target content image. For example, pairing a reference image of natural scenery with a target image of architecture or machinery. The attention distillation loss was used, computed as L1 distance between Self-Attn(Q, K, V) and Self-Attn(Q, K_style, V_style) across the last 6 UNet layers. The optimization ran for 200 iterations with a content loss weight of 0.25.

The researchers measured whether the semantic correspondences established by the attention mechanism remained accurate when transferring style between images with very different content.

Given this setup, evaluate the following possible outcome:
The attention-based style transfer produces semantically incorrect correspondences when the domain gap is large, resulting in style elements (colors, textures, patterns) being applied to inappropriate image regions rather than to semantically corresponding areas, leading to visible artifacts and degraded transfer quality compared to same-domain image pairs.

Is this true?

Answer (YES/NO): YES